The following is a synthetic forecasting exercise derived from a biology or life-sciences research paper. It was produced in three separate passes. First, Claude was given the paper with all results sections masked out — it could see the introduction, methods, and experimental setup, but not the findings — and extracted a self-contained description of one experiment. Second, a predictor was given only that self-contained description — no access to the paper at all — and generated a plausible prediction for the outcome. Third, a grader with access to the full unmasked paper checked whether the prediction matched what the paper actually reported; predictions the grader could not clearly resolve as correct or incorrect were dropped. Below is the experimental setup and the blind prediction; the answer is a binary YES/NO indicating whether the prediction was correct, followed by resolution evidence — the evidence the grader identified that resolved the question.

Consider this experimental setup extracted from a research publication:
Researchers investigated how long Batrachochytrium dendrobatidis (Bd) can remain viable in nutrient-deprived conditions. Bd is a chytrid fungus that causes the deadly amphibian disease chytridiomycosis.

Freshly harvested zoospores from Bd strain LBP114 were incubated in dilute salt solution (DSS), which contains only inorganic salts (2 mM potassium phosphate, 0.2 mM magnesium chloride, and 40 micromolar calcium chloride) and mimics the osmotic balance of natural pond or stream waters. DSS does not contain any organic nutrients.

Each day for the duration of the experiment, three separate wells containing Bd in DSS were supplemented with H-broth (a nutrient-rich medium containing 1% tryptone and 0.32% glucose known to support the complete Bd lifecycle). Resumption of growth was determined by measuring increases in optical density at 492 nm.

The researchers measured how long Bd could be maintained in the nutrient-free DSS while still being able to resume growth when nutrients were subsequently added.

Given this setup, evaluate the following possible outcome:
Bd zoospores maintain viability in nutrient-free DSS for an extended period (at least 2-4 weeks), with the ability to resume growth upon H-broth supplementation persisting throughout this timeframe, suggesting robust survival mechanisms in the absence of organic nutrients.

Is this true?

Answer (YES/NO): YES